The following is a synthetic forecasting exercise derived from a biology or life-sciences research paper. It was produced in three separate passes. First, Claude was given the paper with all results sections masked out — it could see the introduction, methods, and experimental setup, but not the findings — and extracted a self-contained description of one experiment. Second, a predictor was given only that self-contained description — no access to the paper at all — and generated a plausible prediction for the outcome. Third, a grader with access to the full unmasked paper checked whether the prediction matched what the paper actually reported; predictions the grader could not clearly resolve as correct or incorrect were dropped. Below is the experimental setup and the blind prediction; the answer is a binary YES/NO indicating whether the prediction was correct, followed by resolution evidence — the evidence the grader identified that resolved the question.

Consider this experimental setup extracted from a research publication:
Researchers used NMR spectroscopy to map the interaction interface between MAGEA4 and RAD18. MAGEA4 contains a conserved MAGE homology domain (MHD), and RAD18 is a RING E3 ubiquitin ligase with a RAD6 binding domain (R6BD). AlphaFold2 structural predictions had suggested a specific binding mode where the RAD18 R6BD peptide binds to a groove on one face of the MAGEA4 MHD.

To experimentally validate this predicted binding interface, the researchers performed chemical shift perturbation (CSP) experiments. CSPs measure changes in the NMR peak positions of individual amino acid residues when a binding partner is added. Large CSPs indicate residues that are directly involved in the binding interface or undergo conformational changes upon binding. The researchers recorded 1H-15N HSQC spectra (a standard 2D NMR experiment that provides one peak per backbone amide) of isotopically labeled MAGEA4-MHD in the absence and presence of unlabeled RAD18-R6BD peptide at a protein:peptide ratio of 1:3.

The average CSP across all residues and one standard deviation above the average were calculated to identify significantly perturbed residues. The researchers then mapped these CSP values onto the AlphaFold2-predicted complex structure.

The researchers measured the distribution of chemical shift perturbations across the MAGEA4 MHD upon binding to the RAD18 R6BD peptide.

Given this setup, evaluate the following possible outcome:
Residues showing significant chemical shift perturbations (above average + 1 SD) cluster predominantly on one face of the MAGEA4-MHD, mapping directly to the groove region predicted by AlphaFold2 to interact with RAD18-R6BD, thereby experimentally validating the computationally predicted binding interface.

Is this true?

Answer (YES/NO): YES